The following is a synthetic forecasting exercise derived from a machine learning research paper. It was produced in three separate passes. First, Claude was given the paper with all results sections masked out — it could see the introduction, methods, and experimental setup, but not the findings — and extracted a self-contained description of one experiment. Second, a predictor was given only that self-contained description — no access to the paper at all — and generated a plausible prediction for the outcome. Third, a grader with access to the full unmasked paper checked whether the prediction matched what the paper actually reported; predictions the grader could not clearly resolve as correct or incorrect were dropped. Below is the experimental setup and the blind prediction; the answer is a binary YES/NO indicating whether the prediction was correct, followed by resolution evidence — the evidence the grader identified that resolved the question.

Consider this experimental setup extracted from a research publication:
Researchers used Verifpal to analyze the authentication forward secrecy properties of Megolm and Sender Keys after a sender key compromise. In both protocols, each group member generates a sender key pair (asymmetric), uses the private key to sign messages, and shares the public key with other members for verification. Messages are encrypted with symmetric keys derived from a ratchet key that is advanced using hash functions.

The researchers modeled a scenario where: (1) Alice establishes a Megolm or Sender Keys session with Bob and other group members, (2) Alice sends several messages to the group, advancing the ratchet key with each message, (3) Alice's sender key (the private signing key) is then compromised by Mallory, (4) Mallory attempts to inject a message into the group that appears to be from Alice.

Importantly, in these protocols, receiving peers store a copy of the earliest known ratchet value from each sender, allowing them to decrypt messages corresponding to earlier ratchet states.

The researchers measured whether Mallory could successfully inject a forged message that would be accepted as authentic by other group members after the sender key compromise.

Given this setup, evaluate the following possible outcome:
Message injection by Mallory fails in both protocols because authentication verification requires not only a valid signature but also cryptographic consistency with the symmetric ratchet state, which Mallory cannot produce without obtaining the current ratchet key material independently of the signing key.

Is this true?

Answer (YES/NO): NO